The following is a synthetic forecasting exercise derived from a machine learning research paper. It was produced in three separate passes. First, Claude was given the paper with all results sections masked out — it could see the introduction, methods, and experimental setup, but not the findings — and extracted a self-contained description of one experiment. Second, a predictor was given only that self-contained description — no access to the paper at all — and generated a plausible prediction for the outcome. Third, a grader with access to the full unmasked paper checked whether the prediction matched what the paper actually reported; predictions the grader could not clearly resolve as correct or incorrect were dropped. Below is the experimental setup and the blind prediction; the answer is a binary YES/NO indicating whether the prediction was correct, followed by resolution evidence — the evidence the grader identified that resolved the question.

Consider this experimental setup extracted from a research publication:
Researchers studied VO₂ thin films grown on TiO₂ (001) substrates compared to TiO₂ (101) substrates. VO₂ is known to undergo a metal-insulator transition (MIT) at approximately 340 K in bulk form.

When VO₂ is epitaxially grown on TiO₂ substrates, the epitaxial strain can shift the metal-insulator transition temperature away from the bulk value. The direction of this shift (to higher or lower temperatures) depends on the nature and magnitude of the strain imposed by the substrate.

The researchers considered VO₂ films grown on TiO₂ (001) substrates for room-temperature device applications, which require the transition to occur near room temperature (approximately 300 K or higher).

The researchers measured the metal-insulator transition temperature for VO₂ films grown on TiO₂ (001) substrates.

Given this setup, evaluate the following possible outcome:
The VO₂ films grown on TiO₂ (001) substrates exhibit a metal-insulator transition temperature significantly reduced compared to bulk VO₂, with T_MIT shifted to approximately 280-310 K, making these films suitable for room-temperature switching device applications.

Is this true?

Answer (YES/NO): NO